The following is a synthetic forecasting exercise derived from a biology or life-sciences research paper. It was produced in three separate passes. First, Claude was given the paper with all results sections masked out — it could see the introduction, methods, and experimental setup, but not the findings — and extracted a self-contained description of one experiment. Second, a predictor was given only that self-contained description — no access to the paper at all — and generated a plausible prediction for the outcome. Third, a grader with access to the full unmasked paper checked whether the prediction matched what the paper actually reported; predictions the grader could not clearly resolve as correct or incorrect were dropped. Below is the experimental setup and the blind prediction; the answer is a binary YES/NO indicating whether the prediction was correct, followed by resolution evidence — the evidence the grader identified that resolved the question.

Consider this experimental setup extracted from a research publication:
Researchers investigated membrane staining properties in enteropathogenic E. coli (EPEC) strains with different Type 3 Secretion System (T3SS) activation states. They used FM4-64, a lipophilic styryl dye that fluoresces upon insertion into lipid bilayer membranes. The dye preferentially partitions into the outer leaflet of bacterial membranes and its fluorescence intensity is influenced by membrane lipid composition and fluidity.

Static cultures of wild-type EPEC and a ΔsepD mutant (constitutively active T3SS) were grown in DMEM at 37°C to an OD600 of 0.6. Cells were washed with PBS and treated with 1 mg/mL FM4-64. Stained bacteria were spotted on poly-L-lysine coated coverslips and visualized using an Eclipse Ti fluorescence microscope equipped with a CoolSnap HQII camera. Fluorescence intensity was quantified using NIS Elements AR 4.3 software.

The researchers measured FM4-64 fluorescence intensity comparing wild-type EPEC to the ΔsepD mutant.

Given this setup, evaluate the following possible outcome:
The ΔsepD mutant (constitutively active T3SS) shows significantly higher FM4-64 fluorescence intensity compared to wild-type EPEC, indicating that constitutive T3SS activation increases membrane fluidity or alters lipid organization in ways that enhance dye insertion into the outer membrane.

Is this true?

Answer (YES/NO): NO